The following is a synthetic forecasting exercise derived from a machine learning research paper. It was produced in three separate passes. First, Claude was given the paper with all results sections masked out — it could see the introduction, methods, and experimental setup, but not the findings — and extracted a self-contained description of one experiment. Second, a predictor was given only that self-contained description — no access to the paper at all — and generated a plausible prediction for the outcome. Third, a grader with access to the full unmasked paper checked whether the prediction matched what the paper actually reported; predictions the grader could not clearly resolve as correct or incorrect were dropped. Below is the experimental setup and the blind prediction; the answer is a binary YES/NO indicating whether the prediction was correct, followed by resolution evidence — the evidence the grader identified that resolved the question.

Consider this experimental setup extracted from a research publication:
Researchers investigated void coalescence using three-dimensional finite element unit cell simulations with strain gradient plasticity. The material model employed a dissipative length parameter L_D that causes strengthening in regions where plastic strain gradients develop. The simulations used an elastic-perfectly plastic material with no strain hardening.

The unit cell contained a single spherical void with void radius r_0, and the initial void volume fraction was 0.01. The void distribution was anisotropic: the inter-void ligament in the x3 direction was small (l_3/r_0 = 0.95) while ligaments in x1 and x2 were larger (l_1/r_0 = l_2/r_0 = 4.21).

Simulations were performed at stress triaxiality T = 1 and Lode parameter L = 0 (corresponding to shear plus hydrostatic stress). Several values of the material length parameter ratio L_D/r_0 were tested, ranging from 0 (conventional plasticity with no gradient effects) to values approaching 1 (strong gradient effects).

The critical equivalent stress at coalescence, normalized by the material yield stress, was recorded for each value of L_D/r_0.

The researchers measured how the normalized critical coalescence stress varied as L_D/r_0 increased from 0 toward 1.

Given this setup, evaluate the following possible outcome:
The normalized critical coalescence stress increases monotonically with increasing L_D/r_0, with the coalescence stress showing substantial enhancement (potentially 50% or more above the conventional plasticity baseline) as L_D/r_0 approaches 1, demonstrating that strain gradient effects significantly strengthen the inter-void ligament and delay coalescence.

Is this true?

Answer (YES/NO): NO